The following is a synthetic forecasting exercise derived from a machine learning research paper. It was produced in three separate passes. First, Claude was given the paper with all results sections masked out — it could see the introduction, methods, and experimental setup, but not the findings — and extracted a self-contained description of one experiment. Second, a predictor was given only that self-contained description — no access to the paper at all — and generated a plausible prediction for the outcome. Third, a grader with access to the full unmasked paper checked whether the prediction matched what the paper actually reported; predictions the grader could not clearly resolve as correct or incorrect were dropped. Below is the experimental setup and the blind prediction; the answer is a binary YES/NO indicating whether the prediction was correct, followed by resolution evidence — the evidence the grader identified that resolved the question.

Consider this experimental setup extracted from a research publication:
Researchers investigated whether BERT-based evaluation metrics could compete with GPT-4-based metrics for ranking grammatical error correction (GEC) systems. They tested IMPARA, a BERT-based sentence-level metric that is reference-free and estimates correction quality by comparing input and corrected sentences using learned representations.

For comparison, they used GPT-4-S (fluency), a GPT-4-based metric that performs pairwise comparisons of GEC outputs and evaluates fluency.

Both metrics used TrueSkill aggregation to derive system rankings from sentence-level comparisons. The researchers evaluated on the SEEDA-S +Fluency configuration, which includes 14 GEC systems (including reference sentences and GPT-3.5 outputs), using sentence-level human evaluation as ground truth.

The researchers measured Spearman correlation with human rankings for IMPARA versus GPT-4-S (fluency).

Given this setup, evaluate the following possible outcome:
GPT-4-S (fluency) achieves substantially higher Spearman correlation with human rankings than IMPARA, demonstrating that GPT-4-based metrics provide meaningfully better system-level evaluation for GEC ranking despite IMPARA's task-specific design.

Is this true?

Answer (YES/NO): NO